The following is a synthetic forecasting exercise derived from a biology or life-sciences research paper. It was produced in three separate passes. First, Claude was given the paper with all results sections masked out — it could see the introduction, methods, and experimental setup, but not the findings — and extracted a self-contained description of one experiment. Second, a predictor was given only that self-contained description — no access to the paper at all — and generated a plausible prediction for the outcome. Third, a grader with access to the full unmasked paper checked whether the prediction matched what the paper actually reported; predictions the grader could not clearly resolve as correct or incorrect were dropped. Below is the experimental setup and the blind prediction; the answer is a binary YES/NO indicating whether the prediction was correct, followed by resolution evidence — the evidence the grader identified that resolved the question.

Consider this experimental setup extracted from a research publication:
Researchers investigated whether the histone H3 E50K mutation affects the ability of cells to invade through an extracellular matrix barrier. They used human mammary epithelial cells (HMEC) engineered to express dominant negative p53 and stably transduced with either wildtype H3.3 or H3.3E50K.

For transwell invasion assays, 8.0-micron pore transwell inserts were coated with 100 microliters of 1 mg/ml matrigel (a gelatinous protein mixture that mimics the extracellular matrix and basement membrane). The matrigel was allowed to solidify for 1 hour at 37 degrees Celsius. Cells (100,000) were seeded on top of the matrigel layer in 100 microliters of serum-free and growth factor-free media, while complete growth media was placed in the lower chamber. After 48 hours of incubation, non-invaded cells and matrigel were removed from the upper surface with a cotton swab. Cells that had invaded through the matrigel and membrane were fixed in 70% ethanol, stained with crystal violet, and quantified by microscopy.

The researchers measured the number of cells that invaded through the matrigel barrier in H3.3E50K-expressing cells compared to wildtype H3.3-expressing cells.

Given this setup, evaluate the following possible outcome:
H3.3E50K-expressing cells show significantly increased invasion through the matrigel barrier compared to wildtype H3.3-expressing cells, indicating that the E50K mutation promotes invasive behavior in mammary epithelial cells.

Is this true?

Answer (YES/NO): YES